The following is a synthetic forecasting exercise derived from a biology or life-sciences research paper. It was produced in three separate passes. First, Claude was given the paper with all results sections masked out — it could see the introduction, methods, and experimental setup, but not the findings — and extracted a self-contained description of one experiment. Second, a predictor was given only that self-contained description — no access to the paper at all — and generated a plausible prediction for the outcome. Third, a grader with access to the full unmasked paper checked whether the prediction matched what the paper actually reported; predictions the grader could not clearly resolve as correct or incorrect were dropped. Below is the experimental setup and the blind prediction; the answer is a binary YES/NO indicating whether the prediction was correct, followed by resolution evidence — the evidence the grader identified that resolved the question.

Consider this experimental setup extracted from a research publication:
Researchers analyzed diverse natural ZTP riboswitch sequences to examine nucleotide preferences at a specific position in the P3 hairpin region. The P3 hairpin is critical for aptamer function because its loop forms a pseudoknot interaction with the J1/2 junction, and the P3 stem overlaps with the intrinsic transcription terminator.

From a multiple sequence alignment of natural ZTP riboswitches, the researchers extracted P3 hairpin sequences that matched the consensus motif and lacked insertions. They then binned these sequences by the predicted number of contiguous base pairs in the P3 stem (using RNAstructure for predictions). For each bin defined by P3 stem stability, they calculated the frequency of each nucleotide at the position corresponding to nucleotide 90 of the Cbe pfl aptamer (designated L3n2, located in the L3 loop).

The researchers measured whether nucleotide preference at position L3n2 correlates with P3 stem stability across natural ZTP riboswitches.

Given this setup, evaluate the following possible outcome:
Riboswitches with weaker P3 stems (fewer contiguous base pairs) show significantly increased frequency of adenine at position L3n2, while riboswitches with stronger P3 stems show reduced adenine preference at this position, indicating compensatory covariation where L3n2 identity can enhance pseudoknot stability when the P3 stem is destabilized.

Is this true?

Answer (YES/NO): NO